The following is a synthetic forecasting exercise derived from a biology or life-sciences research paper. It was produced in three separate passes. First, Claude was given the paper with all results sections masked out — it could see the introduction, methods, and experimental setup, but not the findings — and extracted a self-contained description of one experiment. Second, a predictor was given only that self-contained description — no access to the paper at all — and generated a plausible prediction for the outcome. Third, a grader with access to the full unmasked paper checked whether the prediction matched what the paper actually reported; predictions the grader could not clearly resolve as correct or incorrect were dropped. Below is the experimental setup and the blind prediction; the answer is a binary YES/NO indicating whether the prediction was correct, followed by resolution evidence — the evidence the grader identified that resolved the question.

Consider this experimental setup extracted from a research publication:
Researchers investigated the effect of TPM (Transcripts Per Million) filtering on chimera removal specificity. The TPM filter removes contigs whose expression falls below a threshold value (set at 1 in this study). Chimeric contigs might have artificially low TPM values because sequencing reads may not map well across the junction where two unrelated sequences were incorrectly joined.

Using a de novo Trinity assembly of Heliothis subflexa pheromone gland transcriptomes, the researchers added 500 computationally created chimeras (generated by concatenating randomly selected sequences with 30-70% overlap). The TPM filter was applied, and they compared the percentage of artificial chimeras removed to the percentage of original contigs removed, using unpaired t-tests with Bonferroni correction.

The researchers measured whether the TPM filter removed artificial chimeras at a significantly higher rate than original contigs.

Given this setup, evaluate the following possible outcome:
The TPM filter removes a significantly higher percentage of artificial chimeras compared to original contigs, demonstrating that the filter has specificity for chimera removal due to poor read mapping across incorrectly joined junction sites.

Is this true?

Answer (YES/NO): YES